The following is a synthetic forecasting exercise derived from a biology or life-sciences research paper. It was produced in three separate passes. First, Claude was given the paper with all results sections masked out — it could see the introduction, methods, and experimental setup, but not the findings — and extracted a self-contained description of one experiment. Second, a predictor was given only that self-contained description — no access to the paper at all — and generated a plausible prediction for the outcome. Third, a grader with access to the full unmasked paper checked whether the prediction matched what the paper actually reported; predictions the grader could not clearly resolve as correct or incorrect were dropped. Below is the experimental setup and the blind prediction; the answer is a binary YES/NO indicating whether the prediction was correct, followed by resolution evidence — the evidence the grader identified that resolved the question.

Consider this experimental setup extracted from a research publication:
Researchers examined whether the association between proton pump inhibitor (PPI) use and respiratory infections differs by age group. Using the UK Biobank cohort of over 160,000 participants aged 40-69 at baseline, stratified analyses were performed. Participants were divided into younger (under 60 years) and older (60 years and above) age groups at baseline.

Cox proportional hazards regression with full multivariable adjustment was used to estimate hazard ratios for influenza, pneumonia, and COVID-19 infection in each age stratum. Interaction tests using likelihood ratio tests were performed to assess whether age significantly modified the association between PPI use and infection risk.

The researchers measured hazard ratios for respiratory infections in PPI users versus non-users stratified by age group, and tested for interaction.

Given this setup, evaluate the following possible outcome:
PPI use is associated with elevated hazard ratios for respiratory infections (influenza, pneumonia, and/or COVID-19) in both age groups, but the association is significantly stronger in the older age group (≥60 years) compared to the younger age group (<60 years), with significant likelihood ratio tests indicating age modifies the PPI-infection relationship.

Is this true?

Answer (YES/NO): NO